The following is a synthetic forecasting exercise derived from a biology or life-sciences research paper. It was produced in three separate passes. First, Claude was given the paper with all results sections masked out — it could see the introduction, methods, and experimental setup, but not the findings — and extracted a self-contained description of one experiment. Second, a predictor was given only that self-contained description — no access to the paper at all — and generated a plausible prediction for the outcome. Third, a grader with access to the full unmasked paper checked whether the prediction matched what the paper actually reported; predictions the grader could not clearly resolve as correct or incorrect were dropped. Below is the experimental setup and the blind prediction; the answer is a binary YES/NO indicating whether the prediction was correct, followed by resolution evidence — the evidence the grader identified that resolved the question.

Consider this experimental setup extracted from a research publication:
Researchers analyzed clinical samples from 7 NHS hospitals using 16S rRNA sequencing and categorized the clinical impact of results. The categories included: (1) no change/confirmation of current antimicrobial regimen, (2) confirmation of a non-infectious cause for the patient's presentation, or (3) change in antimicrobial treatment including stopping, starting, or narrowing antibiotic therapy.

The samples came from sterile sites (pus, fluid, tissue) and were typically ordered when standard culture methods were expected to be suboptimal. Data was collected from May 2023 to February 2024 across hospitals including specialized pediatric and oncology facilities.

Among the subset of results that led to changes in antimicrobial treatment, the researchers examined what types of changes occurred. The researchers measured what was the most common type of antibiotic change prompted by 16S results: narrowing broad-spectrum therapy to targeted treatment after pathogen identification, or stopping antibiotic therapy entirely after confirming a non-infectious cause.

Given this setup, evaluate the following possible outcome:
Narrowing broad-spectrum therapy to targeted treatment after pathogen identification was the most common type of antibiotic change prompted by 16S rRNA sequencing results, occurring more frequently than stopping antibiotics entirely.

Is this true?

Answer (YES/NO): YES